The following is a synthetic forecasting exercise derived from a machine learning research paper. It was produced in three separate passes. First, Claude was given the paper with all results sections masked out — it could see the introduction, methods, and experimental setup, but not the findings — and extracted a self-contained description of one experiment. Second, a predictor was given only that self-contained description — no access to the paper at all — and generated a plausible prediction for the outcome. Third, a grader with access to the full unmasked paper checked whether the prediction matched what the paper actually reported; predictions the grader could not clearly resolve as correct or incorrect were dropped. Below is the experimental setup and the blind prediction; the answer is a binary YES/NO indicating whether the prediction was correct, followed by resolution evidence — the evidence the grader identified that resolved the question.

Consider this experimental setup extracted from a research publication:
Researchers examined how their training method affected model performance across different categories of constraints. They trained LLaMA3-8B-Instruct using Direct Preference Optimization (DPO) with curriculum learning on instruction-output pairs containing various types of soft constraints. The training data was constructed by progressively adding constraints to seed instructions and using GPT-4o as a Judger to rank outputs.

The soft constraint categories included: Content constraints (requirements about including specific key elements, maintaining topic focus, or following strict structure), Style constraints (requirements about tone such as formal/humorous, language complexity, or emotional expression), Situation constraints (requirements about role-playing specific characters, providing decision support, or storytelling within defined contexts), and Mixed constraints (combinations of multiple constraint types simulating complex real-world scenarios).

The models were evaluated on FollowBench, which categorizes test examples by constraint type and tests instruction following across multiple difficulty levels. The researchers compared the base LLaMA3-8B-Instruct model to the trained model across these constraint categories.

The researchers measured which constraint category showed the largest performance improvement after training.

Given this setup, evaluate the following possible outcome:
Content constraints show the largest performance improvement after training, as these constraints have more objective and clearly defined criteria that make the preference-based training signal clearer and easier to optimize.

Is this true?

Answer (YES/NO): NO